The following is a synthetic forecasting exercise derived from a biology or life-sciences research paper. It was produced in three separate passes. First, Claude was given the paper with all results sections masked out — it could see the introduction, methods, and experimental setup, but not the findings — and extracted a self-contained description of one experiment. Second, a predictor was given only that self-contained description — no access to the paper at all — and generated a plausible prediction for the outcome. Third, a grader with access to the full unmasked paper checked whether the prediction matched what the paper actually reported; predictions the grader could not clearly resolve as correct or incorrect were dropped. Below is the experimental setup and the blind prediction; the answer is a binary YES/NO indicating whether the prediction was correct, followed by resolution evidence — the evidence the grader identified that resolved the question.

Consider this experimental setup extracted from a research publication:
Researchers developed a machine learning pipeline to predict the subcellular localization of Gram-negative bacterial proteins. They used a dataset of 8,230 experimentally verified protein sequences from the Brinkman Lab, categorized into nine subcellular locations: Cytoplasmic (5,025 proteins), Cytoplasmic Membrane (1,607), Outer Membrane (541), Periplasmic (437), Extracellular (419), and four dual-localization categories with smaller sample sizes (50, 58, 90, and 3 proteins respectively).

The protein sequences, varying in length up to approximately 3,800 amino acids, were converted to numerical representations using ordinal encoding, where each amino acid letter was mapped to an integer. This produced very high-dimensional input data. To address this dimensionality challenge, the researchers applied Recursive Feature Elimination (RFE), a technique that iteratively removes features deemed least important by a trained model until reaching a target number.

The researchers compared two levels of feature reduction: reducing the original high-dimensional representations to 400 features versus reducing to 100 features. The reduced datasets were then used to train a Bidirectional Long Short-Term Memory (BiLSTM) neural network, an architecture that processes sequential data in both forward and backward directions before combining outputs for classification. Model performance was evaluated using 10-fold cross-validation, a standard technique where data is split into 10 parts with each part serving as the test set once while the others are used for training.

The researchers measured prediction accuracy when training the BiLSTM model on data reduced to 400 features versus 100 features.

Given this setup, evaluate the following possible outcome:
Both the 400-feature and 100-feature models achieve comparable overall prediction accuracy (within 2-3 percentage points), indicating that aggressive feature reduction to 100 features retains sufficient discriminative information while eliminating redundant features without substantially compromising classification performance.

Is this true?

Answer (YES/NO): NO